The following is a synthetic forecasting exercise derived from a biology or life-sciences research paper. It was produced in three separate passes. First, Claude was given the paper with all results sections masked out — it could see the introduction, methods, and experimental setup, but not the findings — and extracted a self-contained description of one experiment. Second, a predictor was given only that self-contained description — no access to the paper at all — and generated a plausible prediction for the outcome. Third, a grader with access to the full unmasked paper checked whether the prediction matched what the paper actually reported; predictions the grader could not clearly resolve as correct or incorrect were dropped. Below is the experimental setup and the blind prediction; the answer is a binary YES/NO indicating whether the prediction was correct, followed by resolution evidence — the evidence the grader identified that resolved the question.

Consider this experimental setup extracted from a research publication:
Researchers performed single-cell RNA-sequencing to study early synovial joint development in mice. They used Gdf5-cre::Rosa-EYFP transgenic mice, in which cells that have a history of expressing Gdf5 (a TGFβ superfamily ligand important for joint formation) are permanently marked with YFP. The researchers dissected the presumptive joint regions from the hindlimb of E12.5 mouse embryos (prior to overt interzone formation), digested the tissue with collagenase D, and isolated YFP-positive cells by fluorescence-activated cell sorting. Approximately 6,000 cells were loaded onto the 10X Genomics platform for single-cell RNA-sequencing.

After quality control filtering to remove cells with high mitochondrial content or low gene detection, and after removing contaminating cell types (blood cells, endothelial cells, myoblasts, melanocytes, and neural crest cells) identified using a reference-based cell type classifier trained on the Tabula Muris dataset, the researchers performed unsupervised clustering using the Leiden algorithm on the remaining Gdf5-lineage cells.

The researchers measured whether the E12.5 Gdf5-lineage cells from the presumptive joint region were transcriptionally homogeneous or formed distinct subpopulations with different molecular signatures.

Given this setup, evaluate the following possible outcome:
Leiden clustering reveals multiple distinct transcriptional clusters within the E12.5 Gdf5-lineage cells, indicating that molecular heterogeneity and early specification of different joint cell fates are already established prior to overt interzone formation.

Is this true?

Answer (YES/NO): YES